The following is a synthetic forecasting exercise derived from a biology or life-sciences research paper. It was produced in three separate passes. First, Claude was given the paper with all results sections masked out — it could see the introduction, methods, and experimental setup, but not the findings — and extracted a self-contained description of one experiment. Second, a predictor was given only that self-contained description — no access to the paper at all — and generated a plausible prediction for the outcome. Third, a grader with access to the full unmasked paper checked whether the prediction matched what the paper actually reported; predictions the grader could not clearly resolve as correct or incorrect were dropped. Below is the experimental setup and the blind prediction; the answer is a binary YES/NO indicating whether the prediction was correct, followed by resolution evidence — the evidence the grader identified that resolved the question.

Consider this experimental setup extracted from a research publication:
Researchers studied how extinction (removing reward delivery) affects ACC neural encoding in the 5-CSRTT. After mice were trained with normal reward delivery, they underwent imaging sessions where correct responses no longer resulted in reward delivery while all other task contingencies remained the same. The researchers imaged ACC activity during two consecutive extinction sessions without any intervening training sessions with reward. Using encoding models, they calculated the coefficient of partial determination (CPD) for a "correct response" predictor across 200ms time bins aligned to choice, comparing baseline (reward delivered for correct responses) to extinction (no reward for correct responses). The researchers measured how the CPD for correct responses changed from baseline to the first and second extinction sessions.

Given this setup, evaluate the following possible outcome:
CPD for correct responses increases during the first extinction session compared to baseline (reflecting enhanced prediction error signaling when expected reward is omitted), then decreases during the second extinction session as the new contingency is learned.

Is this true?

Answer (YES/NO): NO